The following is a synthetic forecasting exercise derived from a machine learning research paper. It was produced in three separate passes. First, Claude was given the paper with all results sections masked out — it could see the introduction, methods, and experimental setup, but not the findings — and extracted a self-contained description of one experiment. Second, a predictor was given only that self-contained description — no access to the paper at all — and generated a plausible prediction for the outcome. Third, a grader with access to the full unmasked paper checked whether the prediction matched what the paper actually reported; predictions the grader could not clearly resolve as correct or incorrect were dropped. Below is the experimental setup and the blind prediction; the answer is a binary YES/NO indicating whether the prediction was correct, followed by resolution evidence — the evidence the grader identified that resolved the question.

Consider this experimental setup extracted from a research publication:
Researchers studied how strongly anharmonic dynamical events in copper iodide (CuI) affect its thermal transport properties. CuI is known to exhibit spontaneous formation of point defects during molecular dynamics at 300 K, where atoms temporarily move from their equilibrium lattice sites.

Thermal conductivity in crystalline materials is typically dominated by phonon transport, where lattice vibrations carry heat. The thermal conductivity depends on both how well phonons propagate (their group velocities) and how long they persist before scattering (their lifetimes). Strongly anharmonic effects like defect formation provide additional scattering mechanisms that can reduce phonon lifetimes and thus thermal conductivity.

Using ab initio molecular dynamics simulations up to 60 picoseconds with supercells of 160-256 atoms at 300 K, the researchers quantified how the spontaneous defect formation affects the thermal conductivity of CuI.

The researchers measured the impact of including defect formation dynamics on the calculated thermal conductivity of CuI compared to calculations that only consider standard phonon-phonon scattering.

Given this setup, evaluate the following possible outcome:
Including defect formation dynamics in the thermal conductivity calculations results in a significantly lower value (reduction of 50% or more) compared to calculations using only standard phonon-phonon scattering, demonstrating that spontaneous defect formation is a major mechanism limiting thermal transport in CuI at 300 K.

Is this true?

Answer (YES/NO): YES